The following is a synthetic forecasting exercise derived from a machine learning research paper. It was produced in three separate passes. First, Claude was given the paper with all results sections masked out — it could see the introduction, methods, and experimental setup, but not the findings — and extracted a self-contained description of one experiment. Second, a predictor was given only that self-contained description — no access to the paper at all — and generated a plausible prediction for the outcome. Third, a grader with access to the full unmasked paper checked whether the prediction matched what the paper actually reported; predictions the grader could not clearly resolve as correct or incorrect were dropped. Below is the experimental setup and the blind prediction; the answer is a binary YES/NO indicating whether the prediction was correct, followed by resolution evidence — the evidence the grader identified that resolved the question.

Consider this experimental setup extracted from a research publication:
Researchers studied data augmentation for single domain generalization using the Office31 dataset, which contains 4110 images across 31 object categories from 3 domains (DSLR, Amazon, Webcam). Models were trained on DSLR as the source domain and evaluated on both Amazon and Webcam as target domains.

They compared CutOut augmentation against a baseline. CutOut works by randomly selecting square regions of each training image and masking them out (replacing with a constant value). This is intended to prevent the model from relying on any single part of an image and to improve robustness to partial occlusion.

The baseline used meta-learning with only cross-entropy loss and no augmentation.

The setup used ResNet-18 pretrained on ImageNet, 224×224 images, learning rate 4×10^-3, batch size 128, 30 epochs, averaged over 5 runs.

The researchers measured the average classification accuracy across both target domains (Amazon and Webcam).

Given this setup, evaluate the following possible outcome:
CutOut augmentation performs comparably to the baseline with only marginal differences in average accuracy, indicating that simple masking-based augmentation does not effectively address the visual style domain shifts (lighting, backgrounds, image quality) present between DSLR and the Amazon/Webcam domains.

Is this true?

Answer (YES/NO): YES